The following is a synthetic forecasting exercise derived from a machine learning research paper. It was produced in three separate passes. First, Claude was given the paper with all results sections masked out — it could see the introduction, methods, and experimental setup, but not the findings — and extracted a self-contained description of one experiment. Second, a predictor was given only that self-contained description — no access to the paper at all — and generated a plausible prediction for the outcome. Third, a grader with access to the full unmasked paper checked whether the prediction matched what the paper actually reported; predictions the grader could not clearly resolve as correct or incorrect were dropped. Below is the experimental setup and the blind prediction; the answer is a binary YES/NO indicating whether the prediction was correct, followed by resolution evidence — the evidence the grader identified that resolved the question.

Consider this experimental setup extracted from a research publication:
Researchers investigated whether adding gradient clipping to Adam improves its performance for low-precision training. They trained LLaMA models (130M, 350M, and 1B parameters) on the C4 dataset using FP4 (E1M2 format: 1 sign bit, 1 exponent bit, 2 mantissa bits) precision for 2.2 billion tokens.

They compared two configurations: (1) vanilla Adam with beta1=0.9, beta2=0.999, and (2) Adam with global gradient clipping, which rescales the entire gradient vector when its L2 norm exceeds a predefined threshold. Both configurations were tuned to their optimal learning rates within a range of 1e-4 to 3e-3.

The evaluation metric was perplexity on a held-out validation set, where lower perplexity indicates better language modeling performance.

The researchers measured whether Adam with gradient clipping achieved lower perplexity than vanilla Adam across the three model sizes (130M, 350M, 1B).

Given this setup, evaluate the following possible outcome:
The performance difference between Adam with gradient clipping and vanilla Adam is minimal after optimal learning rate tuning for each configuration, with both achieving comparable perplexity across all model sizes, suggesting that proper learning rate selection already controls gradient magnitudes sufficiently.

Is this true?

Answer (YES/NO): NO